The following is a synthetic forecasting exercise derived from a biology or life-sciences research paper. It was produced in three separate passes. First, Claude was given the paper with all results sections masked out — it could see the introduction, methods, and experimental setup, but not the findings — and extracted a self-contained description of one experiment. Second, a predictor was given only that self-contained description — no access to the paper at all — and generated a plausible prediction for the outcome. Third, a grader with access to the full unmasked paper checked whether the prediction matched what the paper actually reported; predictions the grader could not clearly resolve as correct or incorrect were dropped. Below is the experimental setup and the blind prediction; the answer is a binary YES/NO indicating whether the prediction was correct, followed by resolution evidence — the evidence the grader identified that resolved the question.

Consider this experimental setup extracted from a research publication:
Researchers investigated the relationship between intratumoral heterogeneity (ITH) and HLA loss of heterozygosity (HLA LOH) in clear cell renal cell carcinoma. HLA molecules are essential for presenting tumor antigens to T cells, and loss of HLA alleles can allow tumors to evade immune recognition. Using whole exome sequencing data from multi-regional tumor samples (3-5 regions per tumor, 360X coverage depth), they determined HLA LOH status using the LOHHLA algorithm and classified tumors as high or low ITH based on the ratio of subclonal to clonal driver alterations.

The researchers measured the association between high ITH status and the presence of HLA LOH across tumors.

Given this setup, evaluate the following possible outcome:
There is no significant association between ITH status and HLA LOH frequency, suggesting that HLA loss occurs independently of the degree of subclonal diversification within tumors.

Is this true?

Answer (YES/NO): NO